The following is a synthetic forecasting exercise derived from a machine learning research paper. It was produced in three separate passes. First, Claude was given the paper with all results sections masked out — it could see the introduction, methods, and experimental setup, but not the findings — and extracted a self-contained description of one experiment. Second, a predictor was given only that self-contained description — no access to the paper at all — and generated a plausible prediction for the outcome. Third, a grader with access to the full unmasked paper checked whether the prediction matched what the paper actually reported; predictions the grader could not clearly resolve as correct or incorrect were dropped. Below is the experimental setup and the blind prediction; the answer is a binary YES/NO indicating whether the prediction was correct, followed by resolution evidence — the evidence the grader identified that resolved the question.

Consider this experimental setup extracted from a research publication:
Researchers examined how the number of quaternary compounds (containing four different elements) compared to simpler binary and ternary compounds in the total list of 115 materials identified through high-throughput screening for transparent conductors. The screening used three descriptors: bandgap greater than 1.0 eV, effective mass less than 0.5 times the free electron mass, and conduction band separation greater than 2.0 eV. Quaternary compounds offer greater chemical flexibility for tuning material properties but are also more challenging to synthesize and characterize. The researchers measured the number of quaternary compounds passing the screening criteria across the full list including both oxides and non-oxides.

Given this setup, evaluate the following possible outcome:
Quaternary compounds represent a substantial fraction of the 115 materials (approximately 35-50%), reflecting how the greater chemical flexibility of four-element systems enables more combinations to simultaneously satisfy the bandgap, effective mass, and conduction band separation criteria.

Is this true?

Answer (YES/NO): NO